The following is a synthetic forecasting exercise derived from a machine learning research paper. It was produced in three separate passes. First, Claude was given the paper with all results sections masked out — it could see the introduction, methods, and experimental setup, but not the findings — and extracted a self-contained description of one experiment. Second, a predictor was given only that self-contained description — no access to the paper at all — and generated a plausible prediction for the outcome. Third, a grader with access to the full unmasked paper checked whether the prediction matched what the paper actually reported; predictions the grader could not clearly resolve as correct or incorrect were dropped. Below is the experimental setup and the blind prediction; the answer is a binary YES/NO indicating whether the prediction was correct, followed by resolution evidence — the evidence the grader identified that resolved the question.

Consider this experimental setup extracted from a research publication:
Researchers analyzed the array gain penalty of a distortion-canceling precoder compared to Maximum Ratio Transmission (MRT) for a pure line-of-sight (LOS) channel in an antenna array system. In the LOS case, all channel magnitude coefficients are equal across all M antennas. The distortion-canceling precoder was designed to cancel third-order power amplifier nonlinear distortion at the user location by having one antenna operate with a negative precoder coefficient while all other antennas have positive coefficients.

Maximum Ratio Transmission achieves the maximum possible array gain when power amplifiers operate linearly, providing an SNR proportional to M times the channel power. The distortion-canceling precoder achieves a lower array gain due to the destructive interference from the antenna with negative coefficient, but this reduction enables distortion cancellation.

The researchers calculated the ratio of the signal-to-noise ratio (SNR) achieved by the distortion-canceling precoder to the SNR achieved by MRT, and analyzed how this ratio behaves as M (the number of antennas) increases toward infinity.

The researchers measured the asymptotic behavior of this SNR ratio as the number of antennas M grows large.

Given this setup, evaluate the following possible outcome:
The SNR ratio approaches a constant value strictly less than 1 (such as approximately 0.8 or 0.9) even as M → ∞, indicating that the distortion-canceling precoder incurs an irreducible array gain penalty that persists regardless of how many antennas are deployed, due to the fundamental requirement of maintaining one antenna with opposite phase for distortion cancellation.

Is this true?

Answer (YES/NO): NO